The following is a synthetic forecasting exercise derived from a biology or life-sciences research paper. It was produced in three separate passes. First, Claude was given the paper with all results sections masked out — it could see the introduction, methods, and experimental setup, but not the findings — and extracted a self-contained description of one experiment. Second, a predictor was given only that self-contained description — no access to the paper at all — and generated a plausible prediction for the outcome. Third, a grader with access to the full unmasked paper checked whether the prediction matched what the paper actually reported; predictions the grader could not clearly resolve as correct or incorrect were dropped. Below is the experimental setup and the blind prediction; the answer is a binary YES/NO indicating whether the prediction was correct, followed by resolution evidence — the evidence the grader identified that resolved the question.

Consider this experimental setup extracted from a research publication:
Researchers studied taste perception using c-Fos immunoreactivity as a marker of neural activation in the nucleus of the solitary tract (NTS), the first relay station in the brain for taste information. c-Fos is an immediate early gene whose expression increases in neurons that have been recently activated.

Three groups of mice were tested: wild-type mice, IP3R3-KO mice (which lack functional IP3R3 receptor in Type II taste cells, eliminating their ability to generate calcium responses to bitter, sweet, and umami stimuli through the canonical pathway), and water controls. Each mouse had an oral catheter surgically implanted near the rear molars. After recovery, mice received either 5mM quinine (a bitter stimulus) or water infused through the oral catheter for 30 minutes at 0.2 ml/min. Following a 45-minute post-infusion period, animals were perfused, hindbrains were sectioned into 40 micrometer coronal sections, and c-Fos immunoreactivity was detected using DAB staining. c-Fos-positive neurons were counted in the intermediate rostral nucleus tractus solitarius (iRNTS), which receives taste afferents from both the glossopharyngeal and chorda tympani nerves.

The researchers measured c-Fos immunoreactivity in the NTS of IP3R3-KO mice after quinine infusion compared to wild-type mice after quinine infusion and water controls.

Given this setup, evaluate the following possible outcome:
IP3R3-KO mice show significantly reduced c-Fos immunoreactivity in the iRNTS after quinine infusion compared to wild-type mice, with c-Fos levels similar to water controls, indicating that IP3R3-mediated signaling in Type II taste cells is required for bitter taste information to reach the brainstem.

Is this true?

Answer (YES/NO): YES